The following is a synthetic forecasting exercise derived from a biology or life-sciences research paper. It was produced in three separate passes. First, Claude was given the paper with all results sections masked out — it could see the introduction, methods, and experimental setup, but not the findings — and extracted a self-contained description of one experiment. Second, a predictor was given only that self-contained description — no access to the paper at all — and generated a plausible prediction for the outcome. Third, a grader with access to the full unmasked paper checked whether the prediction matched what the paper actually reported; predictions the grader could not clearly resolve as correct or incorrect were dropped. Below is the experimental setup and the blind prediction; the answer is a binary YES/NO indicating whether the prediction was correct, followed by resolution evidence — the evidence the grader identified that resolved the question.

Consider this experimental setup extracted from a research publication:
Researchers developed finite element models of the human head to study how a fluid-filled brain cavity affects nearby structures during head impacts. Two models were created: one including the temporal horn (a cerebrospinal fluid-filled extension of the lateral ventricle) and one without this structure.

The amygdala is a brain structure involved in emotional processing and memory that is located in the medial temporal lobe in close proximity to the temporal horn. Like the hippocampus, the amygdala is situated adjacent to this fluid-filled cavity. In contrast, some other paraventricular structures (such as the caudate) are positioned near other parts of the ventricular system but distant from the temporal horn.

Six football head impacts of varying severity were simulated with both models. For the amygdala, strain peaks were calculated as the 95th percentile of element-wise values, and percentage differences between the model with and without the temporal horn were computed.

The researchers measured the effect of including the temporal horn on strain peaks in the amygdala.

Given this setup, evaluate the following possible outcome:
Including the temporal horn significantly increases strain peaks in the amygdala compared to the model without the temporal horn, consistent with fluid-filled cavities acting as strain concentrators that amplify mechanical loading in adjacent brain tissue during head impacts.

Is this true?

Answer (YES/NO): YES